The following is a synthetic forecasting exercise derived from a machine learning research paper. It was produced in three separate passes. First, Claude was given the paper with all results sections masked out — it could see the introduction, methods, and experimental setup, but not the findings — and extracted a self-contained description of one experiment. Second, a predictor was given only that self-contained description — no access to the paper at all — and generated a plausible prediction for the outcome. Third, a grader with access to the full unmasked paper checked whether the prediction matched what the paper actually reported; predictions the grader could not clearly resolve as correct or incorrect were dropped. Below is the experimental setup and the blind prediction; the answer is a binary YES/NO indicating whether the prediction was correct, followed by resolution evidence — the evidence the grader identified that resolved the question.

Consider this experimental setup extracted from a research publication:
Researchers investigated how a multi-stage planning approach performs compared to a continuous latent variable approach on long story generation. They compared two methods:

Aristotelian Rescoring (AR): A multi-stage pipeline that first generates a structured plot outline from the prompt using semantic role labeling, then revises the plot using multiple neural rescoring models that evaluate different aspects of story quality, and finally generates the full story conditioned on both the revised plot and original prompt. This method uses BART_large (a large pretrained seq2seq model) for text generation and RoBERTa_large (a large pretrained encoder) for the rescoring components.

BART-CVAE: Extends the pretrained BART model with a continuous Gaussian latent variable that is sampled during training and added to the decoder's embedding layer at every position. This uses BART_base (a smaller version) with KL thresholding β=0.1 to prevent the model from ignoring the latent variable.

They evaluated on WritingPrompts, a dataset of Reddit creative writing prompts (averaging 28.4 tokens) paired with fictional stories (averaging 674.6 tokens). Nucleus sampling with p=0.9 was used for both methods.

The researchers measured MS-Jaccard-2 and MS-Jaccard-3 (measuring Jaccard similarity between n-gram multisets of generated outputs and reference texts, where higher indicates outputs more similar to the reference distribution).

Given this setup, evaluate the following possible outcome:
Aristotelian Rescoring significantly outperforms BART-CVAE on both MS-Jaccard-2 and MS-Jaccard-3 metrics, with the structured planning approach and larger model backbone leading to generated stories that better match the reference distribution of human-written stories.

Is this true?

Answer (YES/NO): YES